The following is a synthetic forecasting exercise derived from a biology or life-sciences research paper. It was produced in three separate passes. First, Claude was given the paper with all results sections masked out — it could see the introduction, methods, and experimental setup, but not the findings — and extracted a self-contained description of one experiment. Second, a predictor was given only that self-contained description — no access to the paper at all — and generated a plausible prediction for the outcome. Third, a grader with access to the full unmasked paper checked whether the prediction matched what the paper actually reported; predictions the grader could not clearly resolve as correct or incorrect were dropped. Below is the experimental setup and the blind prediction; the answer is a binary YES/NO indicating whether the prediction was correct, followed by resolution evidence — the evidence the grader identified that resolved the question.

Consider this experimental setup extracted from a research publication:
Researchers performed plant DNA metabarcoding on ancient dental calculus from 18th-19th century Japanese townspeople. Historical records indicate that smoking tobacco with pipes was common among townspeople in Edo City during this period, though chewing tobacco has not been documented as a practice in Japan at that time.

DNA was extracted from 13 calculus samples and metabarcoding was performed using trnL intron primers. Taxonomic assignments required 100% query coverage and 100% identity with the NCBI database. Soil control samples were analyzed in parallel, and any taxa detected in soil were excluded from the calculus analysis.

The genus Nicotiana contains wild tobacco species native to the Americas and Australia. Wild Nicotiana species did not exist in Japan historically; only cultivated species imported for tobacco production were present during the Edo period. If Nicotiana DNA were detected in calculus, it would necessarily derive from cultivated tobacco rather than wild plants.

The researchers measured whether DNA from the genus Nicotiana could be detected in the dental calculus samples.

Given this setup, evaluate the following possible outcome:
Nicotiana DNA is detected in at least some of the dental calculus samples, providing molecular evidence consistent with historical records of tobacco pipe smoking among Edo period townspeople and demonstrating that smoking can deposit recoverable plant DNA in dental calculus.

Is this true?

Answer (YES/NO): YES